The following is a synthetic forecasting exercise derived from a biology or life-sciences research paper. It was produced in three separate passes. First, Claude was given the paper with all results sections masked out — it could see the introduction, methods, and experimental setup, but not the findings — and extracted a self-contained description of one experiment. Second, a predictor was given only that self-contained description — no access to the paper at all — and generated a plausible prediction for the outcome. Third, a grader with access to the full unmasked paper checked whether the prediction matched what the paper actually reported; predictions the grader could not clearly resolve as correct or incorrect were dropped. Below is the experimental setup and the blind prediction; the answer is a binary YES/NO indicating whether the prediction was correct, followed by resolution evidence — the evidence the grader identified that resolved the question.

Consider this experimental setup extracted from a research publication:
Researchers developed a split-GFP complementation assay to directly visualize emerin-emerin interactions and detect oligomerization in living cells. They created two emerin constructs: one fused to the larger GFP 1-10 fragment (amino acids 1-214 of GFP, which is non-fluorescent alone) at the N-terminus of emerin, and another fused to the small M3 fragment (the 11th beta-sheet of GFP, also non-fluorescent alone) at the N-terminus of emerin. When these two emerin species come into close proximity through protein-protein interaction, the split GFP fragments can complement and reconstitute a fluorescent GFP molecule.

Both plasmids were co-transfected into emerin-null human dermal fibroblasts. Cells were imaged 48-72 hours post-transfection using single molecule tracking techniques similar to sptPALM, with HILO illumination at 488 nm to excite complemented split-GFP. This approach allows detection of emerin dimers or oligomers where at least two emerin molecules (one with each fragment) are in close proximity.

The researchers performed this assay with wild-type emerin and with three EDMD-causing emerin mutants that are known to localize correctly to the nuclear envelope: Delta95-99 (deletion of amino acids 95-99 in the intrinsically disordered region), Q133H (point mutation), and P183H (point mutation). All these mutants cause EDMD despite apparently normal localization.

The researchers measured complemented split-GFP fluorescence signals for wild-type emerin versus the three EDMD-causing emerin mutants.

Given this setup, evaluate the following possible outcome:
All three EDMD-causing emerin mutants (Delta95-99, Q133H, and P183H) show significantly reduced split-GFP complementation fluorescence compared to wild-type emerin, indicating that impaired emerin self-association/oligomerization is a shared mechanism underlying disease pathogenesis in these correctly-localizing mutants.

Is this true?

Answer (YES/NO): NO